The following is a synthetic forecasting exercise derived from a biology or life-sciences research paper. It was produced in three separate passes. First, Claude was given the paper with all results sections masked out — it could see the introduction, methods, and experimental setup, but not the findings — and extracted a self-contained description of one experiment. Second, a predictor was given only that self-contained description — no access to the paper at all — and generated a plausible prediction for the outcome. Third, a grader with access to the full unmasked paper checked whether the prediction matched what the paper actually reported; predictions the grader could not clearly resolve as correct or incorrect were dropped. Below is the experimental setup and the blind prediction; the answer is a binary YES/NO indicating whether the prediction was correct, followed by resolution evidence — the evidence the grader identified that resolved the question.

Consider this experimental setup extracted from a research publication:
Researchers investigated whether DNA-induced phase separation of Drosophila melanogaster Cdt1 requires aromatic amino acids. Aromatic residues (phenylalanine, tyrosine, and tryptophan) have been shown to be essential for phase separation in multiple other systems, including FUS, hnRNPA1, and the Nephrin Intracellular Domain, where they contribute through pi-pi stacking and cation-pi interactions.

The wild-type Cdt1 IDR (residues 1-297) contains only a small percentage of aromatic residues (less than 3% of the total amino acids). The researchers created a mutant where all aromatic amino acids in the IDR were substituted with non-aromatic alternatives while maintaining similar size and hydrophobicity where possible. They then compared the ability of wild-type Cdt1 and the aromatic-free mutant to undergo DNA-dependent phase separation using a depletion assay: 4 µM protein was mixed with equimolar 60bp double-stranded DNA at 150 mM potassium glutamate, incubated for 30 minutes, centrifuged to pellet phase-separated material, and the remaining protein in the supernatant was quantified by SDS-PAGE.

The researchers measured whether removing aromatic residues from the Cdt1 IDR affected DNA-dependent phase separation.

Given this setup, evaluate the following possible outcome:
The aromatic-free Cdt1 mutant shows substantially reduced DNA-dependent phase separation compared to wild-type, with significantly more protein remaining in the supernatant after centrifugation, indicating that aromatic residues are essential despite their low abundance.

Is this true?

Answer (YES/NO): NO